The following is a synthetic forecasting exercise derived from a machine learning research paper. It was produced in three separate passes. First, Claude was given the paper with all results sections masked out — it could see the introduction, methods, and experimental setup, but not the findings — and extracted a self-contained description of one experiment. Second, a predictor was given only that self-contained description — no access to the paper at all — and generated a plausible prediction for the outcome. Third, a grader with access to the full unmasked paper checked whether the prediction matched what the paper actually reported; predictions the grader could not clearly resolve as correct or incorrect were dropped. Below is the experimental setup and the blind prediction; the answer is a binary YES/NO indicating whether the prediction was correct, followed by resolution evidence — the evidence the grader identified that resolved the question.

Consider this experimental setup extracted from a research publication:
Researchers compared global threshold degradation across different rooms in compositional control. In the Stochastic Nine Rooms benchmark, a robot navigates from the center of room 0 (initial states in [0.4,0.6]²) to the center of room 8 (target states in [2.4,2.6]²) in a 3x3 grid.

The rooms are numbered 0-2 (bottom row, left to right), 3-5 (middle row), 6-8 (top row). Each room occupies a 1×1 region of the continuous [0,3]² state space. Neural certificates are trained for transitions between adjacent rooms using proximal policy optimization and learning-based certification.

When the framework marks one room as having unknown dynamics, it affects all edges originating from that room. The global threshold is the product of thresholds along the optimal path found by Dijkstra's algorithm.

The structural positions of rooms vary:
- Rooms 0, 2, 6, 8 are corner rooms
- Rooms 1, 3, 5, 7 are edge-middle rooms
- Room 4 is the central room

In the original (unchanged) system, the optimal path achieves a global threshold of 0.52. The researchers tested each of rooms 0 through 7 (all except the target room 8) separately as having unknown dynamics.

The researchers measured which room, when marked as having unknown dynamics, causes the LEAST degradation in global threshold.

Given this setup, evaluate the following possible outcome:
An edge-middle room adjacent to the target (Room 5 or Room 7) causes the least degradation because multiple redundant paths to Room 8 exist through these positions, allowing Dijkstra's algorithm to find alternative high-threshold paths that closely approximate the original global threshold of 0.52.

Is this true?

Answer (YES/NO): NO